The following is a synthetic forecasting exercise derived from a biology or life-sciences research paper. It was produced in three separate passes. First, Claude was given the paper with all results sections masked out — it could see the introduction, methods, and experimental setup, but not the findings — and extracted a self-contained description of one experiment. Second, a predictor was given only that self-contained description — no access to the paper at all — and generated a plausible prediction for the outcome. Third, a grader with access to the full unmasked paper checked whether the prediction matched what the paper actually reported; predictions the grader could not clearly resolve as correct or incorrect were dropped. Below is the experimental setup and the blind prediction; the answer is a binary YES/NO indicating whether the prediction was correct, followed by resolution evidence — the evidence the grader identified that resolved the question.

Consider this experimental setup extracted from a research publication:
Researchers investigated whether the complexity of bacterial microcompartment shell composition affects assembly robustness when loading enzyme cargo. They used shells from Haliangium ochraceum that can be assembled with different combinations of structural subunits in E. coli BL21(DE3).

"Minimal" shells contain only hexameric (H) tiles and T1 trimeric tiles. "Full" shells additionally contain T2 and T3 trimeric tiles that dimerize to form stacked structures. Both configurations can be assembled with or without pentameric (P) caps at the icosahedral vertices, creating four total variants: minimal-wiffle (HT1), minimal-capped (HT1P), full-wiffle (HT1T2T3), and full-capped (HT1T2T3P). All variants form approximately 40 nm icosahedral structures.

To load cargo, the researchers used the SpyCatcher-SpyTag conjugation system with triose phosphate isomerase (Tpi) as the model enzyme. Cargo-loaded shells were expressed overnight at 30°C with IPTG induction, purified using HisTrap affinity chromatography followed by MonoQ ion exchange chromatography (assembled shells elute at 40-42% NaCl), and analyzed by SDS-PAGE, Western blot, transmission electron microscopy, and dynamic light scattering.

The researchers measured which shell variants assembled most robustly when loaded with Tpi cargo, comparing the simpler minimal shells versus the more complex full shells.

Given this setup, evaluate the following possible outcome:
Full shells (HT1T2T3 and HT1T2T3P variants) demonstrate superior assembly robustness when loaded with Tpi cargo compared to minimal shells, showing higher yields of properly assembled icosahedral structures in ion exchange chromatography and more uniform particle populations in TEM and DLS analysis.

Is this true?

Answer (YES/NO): NO